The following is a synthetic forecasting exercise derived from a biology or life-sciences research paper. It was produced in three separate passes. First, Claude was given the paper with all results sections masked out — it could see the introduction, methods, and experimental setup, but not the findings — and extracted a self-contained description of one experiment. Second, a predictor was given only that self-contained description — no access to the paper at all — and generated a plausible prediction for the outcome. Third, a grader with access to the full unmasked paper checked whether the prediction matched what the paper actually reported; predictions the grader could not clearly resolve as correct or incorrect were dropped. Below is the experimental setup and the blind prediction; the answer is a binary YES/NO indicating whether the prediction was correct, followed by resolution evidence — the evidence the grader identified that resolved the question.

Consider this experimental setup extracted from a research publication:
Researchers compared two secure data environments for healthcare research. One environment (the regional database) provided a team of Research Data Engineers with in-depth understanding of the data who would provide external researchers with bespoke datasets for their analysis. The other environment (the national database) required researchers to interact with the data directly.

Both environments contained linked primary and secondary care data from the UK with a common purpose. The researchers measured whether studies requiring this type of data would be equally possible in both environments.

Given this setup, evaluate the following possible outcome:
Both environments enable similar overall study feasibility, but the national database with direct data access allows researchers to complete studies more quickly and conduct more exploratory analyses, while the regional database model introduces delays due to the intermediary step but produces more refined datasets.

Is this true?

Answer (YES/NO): NO